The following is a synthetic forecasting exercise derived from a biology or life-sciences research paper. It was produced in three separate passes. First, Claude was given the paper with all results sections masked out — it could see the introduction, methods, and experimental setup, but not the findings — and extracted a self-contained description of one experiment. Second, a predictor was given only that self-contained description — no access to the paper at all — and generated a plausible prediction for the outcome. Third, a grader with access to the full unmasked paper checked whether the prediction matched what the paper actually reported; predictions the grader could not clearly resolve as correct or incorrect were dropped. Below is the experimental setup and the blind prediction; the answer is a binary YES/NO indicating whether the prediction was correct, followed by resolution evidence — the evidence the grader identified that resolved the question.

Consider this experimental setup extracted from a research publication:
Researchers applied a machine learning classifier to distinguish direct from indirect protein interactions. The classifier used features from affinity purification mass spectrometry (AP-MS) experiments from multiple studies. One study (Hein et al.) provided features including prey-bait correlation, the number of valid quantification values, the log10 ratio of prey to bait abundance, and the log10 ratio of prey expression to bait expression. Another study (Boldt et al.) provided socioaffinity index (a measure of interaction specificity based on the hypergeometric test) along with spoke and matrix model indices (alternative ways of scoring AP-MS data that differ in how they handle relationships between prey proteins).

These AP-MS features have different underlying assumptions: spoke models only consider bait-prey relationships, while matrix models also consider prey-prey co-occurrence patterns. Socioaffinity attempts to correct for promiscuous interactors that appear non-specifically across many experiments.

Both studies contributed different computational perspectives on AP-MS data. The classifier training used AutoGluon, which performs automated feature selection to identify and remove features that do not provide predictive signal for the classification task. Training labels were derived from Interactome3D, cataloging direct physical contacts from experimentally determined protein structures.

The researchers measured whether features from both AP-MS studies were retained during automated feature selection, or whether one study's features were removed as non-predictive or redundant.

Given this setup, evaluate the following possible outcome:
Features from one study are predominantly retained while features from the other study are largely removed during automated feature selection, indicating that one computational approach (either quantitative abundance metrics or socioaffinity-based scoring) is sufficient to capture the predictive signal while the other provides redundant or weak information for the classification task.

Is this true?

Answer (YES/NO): NO